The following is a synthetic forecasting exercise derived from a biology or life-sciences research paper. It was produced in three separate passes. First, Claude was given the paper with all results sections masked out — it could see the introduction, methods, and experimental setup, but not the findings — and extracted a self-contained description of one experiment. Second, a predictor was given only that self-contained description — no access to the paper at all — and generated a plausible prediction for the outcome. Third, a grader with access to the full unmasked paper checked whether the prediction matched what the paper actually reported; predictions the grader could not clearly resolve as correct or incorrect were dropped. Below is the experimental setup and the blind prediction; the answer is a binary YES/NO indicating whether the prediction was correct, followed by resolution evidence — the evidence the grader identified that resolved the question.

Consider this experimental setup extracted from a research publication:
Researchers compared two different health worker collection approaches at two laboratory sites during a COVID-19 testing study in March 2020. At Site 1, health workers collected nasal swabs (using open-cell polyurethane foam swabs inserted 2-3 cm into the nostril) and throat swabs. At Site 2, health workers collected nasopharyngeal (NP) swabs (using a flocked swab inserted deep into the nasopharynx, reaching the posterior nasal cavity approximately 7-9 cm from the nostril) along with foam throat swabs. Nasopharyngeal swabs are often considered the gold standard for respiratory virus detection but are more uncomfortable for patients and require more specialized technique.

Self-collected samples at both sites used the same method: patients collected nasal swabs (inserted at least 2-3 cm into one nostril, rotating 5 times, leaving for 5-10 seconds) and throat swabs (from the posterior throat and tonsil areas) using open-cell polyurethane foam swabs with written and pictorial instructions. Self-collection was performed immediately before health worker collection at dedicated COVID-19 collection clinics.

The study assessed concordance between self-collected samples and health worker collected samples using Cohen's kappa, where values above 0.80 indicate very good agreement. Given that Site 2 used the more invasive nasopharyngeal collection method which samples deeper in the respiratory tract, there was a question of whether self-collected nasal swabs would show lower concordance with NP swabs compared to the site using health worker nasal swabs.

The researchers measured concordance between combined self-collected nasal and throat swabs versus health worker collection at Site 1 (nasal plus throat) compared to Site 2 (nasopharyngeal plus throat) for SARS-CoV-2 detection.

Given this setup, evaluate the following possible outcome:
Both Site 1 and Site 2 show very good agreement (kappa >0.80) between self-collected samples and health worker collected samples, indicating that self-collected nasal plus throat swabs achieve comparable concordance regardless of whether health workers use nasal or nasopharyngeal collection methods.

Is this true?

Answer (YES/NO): YES